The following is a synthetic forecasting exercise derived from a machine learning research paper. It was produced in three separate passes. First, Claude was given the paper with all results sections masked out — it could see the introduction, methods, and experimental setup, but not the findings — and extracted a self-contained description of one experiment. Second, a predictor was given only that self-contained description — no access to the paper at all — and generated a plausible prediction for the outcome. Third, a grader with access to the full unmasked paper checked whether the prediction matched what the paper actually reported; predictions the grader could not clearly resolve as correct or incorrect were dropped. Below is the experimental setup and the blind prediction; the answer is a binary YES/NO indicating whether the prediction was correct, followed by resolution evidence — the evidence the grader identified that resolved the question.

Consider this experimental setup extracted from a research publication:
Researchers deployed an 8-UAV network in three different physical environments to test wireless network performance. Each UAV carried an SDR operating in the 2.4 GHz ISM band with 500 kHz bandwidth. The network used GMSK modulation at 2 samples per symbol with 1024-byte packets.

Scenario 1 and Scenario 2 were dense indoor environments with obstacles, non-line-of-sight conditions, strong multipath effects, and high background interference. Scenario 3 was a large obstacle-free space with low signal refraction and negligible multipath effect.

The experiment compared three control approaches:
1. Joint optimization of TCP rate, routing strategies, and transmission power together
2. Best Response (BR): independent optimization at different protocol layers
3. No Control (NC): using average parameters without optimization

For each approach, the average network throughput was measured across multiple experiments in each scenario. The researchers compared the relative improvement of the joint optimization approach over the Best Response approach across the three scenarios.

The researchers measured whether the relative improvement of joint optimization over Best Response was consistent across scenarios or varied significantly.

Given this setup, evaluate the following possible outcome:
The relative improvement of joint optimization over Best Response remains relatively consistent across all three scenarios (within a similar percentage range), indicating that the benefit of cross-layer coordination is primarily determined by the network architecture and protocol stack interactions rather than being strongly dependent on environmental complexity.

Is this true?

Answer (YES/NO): NO